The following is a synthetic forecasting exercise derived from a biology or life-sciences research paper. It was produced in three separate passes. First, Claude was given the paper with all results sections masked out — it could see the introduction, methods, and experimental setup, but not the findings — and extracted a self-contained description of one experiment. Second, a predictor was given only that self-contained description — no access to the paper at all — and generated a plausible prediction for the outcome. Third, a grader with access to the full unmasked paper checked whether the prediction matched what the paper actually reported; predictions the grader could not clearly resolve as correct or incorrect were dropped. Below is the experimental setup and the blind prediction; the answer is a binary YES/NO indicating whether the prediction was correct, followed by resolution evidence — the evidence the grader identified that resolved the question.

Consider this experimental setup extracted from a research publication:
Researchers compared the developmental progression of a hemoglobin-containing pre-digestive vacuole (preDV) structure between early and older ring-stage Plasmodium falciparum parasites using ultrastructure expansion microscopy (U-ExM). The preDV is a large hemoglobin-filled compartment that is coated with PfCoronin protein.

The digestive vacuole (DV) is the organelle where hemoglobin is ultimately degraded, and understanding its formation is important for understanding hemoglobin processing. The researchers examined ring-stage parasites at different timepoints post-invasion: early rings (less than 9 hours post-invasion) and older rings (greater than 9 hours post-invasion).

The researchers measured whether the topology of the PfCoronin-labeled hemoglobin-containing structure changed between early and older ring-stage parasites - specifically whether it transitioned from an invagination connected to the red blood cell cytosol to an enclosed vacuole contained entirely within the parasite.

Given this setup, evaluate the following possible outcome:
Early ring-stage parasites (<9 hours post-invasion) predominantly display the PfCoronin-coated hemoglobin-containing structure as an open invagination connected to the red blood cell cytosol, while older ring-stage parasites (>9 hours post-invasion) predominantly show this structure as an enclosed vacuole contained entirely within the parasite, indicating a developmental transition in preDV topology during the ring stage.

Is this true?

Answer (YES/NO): YES